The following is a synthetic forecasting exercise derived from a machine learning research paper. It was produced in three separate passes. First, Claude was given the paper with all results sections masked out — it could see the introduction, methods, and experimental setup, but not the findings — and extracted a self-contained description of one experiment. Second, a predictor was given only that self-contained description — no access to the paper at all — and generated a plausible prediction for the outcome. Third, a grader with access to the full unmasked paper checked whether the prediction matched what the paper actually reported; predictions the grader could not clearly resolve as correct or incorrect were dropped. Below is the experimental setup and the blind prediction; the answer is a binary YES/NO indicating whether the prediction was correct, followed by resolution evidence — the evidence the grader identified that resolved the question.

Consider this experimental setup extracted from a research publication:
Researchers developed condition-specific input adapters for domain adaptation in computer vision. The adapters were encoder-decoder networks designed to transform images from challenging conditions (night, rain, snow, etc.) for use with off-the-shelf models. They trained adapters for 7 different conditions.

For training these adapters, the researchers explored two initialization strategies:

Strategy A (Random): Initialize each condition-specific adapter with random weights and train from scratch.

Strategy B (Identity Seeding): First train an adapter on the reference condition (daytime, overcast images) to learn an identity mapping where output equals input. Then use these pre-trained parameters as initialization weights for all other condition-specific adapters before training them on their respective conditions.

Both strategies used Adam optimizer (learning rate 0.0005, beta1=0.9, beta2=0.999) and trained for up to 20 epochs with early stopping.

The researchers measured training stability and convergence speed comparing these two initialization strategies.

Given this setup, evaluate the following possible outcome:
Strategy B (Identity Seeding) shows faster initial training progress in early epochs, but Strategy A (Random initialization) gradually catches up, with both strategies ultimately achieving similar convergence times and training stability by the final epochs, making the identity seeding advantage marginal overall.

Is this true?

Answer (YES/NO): NO